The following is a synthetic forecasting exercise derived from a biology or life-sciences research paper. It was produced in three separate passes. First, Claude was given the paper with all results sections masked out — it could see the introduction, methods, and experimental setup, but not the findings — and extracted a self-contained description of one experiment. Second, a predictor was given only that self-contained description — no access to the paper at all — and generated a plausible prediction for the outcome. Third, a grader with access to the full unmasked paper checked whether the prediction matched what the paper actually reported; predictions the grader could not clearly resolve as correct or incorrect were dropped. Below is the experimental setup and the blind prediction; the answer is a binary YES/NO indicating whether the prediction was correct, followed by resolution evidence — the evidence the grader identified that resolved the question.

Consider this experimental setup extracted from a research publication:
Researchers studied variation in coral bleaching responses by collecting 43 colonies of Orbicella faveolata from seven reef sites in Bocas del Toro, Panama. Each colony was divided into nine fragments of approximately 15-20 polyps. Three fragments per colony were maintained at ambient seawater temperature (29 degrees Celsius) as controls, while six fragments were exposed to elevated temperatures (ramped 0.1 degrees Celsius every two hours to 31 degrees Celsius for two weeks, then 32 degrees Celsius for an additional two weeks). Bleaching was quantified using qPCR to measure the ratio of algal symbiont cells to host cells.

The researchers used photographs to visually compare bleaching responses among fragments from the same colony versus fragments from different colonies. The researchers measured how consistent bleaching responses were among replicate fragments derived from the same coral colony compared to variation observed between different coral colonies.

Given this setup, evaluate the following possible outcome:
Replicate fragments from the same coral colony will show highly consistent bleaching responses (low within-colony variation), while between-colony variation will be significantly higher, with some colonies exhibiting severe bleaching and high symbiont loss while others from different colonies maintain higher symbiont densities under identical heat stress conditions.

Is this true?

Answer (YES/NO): YES